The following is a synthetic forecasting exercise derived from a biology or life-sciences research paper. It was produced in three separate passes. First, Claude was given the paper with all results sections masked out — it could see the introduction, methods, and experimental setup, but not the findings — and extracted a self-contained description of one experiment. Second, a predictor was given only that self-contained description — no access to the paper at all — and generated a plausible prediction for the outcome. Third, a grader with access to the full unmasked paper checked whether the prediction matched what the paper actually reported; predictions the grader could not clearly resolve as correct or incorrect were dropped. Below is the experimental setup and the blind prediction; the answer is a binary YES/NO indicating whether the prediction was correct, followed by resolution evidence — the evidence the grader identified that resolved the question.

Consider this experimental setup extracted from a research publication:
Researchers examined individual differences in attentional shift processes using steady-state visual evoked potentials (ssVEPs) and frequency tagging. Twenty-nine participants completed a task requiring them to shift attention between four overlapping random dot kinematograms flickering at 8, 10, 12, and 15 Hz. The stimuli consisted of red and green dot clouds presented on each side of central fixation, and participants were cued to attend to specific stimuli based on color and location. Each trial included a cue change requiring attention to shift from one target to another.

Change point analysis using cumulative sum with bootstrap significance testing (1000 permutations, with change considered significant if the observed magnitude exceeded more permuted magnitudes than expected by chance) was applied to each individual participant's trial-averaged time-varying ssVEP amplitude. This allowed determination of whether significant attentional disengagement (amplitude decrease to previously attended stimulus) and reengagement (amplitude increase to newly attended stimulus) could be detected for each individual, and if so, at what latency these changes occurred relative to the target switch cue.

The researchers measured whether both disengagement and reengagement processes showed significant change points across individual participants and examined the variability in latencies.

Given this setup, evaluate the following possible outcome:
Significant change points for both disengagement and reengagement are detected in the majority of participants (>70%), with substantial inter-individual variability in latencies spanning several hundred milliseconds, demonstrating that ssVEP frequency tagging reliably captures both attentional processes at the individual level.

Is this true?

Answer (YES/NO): NO